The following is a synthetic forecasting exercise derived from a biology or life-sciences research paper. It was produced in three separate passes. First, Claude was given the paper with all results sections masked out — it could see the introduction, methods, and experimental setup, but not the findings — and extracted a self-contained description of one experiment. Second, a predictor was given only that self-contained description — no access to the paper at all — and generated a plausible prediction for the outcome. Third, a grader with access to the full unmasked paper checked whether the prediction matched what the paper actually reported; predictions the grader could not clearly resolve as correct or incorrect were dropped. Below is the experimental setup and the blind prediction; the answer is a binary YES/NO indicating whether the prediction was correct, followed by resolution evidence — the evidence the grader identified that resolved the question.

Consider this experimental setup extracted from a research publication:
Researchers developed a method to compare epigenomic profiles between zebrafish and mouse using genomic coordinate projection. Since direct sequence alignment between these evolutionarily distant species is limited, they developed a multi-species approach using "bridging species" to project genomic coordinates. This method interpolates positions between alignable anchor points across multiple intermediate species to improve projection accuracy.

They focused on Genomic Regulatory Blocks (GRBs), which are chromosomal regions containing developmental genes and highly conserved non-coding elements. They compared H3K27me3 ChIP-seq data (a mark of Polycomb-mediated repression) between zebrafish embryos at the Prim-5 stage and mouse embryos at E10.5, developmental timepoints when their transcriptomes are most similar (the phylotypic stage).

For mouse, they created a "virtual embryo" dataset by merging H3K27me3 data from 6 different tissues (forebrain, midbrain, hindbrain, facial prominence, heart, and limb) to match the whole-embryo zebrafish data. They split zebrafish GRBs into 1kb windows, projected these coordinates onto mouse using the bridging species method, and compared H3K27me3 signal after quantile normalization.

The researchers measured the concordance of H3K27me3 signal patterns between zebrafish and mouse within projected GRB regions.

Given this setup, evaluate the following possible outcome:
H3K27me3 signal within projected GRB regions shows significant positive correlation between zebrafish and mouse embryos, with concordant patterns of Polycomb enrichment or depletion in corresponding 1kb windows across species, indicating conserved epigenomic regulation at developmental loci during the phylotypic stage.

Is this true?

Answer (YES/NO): YES